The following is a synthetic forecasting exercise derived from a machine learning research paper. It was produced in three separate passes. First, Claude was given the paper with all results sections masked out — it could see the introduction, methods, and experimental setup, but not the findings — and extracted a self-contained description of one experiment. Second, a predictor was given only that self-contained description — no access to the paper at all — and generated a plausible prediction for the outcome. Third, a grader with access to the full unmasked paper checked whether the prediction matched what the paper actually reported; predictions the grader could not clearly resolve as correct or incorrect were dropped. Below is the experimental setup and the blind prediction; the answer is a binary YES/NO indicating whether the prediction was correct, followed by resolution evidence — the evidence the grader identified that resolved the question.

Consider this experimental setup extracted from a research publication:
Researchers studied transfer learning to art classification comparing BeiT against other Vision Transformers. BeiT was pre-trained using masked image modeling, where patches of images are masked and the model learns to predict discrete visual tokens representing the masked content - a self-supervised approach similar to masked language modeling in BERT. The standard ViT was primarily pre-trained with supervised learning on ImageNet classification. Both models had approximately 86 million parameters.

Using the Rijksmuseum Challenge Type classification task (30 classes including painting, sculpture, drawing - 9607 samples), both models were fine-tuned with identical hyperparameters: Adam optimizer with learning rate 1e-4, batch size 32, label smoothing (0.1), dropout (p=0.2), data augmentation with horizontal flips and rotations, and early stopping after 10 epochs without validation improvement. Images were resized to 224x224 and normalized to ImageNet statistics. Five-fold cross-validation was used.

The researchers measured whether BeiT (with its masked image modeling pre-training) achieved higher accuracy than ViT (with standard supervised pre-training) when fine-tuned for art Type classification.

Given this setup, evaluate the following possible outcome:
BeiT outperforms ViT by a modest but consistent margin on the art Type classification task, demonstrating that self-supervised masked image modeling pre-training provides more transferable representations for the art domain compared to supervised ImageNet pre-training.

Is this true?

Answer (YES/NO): NO